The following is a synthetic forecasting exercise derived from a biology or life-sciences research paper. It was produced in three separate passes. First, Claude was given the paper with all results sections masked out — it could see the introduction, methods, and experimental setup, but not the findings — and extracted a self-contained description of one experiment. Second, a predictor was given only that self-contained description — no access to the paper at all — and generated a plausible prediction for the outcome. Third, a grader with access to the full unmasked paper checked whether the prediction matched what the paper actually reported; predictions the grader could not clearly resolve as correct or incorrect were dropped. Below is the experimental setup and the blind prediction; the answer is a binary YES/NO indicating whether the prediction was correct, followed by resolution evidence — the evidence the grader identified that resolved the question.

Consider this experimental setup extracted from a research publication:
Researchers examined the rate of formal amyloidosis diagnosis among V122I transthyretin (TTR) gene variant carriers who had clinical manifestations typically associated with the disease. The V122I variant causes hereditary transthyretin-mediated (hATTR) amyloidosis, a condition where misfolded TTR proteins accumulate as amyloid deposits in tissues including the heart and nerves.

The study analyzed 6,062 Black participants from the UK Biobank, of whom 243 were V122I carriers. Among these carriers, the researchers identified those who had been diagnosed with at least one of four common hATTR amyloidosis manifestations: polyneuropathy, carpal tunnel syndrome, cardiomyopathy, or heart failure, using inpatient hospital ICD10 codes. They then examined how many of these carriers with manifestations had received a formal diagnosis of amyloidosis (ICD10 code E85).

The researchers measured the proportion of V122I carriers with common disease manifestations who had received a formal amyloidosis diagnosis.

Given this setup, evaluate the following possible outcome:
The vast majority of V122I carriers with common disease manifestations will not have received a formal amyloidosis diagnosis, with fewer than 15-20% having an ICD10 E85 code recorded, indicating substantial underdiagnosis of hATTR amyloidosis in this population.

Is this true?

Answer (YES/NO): YES